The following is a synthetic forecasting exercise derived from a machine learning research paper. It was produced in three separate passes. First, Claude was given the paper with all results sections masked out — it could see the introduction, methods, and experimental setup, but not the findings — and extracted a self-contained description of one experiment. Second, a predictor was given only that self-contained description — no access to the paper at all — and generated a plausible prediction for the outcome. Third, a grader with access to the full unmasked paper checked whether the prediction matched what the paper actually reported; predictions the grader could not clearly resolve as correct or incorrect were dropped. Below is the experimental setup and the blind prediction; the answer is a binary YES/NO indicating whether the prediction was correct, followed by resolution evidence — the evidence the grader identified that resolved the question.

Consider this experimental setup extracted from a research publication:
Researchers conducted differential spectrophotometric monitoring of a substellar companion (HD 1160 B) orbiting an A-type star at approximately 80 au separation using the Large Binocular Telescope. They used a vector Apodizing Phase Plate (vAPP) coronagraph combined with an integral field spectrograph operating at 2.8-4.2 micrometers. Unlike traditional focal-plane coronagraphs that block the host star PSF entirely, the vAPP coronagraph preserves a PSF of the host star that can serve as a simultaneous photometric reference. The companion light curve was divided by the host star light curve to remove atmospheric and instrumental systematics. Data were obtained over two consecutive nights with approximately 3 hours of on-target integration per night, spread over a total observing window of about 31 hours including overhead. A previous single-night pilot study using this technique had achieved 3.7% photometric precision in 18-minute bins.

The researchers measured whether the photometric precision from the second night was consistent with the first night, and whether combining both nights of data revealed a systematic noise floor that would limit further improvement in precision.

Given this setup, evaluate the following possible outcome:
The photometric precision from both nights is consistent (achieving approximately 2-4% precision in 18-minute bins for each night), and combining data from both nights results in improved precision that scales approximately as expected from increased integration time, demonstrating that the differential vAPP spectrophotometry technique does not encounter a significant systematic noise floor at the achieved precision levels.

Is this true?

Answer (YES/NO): YES